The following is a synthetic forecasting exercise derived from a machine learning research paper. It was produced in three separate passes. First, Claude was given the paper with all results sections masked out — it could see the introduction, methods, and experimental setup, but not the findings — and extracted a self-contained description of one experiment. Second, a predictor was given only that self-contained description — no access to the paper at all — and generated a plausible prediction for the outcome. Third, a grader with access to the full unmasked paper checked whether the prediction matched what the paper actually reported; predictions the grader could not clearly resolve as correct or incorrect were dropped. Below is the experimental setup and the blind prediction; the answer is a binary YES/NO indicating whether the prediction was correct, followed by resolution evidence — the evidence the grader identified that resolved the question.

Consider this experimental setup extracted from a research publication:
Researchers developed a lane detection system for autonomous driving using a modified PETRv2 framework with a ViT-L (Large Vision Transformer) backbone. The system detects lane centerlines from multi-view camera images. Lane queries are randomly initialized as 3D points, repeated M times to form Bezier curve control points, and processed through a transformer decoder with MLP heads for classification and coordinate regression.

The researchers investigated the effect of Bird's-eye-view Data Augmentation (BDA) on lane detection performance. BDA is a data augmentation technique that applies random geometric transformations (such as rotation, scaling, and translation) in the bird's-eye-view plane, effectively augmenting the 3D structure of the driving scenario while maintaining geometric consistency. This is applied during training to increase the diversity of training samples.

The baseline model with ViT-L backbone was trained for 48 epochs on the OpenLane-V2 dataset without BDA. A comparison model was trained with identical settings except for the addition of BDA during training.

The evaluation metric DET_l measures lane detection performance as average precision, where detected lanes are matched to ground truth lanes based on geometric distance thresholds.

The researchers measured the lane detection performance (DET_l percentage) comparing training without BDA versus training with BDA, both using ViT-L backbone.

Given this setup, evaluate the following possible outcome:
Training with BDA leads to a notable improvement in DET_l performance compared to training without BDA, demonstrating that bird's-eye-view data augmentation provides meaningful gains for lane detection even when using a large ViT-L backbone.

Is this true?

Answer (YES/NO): NO